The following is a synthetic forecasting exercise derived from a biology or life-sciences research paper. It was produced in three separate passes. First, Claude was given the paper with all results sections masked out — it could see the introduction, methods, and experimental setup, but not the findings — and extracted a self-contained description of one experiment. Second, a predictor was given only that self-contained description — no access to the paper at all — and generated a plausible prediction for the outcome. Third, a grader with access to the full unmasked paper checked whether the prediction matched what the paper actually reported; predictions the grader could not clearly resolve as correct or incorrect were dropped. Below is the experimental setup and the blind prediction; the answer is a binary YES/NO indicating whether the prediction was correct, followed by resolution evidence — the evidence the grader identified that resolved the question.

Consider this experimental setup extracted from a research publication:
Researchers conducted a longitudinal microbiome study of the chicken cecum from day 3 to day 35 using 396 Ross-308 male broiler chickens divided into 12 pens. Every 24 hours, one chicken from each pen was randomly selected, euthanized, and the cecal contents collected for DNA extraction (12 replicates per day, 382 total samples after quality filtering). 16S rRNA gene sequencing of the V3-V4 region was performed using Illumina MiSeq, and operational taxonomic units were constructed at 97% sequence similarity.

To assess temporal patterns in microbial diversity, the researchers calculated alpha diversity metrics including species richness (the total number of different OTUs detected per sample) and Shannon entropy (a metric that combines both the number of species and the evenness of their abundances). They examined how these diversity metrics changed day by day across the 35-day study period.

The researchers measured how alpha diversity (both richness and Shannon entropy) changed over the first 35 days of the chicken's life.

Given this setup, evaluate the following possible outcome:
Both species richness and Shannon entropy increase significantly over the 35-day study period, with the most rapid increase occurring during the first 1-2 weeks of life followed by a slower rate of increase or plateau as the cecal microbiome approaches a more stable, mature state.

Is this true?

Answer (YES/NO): YES